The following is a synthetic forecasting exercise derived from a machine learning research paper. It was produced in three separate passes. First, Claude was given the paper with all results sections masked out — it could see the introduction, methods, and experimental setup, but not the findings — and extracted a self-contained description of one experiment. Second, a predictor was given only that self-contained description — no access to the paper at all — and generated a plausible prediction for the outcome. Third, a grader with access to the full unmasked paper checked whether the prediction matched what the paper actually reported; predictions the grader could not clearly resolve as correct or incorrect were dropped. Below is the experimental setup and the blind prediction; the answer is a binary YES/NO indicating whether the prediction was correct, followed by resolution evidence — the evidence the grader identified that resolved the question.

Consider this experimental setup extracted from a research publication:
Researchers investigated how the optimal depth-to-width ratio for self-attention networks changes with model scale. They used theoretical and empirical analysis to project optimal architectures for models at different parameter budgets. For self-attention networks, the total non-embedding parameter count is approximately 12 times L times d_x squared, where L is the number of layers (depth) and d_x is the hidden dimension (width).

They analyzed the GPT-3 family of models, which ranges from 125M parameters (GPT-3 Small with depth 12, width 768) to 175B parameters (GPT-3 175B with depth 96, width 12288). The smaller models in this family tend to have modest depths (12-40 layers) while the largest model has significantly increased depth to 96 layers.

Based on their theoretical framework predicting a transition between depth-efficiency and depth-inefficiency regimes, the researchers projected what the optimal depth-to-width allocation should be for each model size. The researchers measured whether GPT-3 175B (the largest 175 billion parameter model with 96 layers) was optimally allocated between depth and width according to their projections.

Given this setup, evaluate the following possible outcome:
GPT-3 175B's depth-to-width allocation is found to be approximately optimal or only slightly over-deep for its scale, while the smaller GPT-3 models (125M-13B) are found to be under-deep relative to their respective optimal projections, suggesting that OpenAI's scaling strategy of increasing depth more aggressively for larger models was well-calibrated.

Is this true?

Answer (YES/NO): NO